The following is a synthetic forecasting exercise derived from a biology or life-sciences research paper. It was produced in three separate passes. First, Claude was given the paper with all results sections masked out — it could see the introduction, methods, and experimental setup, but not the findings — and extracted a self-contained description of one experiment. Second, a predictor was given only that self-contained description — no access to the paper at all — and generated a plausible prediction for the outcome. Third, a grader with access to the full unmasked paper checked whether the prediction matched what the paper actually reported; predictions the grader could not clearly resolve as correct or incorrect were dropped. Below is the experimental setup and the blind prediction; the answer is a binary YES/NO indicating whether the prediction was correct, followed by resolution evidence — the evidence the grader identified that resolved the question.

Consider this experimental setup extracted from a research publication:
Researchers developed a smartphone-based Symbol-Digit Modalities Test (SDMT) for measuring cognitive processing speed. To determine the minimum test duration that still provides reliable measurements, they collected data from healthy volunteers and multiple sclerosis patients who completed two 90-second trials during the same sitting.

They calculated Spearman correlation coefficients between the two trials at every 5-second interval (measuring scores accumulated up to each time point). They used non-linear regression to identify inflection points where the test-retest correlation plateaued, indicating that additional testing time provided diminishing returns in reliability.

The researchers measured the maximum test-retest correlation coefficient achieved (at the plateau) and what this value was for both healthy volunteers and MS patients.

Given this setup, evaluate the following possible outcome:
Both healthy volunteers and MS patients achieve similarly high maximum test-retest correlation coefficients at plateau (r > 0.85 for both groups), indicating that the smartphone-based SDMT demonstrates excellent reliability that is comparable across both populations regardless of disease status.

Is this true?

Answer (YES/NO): YES